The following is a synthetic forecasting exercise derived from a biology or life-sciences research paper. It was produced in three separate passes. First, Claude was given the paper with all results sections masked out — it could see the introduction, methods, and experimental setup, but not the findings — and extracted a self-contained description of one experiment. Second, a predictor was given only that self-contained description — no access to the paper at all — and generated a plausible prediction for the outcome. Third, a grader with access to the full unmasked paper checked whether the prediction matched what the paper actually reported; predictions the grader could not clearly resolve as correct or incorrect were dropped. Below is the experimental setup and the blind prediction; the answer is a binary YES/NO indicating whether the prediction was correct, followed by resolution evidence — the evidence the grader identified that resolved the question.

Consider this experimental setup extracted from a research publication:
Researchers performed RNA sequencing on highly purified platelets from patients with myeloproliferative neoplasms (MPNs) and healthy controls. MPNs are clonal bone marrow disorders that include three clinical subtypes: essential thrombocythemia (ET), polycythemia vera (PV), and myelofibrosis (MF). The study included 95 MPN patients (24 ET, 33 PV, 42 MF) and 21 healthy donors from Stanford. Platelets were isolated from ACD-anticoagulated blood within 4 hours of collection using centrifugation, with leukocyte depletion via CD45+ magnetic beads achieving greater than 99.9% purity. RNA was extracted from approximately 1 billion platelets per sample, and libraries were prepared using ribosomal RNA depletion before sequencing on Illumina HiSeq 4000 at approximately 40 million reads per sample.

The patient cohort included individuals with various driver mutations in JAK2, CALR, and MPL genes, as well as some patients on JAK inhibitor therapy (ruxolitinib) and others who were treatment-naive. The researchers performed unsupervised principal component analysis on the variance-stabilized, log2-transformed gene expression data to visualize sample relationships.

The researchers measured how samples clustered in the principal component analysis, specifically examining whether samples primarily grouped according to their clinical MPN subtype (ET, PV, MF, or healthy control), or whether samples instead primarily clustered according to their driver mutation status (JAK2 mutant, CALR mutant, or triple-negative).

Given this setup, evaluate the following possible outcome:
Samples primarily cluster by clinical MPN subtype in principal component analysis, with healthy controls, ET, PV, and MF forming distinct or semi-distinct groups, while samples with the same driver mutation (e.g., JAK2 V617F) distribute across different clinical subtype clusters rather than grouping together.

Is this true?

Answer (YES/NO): YES